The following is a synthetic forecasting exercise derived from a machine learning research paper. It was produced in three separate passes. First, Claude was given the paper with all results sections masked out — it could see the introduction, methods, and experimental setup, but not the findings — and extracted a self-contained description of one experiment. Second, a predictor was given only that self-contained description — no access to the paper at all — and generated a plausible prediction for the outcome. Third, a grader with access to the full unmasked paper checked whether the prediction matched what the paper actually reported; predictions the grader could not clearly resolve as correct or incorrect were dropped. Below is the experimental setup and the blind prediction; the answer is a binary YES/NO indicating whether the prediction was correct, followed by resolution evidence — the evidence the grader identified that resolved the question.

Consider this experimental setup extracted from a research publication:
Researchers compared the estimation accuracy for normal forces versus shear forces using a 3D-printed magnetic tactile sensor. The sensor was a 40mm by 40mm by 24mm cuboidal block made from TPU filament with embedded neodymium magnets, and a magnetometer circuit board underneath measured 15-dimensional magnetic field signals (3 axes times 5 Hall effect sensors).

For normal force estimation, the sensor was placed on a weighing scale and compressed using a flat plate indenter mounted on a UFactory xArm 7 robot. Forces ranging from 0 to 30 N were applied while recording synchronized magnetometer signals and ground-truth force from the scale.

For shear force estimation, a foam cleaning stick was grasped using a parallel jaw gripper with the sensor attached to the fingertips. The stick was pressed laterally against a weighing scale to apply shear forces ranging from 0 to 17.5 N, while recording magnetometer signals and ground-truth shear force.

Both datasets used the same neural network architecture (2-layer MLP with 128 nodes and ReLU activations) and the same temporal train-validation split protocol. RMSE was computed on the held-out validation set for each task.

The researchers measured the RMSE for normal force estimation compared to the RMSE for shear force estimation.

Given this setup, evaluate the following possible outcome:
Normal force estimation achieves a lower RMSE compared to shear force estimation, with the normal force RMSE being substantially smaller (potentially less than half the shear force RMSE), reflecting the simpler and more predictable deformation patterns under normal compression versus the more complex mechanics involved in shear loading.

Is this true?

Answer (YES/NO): NO